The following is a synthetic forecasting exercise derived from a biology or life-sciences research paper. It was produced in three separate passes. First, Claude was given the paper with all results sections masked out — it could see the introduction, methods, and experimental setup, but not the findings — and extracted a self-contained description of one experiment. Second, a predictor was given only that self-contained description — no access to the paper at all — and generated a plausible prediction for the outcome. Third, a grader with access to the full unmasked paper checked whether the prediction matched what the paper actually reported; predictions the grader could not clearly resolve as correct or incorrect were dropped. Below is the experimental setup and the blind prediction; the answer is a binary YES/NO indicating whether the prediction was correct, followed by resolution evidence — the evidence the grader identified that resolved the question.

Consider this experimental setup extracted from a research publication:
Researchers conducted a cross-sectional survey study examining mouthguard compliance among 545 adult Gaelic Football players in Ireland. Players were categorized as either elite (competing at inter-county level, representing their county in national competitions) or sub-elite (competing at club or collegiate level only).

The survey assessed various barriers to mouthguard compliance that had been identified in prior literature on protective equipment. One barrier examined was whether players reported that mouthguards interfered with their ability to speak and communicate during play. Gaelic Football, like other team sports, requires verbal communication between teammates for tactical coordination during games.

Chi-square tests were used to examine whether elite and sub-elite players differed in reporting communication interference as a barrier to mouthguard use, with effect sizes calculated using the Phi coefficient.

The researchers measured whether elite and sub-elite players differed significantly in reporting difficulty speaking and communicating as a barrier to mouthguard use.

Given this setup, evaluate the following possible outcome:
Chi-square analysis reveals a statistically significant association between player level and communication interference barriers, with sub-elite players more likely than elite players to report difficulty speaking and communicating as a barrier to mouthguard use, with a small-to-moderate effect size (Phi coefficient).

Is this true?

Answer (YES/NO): NO